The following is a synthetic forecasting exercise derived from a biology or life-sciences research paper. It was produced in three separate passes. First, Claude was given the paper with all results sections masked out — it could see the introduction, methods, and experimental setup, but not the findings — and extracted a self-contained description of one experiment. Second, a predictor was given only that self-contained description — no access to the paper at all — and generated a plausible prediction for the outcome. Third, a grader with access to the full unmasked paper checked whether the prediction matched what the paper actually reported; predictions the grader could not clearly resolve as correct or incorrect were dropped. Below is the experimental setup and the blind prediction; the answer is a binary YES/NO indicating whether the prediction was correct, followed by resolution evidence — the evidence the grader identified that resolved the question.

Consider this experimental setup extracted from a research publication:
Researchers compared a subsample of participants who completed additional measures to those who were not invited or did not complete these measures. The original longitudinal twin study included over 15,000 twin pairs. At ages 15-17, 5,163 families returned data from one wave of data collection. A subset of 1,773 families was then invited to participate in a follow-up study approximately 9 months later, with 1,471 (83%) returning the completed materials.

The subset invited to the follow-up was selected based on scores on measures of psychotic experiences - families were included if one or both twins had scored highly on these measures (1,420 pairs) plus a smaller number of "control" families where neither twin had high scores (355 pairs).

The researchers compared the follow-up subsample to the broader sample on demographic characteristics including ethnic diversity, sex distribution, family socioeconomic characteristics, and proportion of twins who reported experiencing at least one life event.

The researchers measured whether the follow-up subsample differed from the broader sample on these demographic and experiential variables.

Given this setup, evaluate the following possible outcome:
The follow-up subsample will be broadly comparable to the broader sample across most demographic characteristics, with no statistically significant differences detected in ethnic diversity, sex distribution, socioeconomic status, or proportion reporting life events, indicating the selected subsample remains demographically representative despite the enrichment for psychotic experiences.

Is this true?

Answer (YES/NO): NO